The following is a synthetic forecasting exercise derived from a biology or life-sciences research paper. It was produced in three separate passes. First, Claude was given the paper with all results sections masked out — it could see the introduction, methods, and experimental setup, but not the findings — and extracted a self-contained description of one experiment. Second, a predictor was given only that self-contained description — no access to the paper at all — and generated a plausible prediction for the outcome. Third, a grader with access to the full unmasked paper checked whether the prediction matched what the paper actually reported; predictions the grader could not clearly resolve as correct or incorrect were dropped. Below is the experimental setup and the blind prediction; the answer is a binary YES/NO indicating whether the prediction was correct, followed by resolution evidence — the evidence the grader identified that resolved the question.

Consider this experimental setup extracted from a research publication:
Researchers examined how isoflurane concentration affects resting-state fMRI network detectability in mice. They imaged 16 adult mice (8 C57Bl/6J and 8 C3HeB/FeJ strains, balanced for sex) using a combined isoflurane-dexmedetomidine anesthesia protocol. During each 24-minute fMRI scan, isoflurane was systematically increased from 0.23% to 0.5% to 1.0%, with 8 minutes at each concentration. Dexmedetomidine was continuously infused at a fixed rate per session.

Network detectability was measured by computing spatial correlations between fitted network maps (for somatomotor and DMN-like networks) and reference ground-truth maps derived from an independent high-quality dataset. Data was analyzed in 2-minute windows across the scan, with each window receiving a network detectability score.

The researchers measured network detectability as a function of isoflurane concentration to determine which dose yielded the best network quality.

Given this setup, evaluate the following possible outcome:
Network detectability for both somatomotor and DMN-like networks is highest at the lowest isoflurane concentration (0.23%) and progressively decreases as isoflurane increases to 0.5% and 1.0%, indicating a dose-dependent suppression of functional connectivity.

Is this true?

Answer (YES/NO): YES